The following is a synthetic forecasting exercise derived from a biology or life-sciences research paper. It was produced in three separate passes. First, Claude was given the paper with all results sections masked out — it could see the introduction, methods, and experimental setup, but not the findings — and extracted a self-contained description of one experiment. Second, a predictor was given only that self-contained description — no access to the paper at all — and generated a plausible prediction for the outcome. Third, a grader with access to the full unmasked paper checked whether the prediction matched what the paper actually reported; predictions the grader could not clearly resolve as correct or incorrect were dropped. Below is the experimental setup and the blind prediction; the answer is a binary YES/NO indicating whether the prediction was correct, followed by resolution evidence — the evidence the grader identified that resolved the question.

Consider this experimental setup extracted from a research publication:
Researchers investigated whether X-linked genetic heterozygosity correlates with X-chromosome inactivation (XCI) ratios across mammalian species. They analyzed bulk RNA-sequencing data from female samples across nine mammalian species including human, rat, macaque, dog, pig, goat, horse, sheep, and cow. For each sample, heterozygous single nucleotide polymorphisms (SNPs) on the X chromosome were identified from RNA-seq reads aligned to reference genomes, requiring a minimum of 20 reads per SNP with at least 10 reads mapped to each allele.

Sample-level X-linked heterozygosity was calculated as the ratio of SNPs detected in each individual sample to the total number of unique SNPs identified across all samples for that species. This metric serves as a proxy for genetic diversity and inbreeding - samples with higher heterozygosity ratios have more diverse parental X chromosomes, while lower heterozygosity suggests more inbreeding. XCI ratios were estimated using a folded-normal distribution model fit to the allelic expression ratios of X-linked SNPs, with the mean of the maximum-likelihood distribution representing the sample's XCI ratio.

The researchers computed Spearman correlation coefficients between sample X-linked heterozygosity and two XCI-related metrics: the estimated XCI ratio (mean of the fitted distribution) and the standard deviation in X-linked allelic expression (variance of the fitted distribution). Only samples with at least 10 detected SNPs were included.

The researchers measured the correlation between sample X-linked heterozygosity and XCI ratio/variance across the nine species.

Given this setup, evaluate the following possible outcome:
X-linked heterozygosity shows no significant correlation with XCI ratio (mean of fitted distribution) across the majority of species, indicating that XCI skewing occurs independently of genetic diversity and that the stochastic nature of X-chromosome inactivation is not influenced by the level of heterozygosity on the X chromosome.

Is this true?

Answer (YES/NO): YES